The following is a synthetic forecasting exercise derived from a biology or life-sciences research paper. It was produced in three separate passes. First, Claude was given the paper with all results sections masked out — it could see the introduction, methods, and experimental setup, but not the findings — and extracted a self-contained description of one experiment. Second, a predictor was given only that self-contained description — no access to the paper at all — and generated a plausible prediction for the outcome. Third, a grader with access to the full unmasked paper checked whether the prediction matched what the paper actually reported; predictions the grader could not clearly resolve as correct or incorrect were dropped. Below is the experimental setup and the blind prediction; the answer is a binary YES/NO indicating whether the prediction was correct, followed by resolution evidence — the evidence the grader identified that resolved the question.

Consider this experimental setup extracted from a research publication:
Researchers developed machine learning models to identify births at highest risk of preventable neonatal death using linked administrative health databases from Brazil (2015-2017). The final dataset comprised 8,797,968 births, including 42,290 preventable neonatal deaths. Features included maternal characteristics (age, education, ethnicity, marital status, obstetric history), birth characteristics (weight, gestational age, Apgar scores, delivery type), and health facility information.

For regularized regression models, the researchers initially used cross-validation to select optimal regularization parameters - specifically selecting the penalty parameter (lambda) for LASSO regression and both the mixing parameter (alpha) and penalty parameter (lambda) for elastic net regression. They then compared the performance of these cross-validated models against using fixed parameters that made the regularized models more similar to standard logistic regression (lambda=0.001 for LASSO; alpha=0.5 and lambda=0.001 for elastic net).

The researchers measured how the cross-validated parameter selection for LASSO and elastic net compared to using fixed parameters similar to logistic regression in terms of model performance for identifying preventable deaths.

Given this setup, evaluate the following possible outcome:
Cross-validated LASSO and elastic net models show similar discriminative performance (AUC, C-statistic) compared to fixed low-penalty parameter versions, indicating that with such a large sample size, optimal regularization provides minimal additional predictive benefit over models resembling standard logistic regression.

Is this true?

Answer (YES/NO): NO